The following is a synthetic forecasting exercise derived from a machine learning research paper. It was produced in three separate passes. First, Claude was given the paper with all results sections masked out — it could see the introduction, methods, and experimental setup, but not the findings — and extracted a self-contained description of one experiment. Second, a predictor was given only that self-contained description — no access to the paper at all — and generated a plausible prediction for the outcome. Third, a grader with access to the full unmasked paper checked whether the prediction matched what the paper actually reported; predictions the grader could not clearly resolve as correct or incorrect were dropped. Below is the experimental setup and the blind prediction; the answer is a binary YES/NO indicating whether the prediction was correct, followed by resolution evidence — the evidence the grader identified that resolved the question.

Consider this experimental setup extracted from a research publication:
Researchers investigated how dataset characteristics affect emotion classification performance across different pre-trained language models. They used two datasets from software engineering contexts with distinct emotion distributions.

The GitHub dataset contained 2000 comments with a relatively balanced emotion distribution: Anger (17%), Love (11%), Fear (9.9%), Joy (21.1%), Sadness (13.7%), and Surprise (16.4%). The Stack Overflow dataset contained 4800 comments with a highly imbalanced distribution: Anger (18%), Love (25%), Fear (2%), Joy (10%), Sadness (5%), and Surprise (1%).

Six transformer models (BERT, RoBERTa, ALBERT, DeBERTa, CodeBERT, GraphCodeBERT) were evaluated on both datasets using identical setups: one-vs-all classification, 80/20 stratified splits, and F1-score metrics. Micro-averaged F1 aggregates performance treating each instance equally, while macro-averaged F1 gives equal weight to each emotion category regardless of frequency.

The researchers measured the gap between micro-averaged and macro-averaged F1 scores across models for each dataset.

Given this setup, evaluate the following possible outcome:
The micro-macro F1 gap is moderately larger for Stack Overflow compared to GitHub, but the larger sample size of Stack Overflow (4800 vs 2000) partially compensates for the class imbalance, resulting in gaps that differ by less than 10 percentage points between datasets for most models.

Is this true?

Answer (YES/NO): NO